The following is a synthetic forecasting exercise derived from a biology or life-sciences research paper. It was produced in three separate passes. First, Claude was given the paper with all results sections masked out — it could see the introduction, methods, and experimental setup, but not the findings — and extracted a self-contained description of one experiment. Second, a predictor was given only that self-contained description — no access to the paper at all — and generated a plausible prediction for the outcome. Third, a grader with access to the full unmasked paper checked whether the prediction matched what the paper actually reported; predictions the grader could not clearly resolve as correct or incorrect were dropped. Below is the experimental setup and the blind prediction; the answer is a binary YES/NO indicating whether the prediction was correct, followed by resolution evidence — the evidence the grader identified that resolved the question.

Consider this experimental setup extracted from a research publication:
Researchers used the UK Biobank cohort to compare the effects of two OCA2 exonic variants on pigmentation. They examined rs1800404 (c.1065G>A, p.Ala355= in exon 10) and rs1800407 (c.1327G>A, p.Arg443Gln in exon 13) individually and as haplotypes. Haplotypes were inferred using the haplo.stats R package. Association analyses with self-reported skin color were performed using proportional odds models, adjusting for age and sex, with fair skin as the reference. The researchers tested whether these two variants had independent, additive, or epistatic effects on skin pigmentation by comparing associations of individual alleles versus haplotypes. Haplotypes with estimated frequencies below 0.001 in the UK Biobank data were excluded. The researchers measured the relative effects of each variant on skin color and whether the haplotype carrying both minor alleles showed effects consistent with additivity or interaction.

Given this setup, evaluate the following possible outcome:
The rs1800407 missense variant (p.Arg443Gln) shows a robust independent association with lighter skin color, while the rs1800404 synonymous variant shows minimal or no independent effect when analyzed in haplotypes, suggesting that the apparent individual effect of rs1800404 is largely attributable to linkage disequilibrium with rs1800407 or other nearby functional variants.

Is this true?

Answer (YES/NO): NO